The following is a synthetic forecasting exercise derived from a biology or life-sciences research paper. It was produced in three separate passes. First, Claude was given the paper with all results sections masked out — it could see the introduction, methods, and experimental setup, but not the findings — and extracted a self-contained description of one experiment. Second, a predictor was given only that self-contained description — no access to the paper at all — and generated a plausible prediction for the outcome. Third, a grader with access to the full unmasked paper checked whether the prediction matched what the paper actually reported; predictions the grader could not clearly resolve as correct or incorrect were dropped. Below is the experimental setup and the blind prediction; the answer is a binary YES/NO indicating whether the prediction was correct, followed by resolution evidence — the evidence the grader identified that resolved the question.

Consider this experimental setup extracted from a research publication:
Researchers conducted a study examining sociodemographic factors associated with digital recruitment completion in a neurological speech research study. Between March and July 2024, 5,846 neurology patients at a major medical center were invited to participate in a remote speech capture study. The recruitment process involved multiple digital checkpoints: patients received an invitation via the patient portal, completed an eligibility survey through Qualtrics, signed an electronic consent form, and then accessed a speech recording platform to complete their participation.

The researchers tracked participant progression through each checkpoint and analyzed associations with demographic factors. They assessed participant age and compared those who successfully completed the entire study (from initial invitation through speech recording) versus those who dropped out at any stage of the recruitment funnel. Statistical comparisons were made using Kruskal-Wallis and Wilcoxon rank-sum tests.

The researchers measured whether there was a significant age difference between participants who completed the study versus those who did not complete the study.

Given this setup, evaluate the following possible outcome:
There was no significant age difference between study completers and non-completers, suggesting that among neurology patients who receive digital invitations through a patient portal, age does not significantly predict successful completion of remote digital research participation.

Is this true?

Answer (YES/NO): NO